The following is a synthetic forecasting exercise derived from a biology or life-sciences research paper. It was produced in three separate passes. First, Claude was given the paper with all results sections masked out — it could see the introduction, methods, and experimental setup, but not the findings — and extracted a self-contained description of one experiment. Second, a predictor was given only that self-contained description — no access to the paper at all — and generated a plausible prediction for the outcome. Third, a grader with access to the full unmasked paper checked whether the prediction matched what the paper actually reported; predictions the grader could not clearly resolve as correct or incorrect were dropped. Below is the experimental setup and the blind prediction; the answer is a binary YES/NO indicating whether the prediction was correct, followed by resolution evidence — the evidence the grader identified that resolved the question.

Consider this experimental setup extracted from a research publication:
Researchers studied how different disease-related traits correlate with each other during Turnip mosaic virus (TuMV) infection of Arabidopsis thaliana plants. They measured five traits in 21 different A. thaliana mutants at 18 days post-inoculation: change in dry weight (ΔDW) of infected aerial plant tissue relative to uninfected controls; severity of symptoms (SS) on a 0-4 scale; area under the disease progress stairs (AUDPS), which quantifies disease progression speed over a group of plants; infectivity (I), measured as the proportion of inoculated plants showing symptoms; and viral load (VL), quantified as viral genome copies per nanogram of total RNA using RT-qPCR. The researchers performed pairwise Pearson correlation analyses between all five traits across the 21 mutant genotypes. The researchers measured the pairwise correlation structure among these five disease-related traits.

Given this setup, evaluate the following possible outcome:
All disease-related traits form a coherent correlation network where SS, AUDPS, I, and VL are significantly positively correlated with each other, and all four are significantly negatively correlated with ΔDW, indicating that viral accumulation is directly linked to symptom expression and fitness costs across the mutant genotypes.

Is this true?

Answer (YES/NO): NO